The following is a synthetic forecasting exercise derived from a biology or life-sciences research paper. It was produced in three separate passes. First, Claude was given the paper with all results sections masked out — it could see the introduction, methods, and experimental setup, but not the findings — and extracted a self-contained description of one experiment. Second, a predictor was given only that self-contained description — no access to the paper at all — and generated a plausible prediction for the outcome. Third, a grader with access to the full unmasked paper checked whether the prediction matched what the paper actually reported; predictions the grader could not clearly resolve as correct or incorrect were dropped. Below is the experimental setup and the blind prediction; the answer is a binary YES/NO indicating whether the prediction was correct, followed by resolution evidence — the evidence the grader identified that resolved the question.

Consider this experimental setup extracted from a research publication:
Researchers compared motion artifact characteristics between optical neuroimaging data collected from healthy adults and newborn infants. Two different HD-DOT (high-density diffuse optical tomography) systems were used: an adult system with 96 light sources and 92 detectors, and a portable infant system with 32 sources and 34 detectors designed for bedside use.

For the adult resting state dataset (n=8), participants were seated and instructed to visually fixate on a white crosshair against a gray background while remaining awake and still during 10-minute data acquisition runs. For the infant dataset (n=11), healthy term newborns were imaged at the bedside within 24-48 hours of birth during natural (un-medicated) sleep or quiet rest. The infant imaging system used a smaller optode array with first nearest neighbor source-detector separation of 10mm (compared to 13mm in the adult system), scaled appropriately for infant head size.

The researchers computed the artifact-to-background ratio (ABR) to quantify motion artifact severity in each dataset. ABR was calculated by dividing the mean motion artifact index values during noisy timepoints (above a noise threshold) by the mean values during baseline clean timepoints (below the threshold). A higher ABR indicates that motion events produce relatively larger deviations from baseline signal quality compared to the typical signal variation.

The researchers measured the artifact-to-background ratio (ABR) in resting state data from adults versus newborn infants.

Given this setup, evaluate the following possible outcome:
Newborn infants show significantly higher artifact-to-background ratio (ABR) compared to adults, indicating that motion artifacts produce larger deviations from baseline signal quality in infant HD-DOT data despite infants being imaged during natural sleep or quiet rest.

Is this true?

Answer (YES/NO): NO